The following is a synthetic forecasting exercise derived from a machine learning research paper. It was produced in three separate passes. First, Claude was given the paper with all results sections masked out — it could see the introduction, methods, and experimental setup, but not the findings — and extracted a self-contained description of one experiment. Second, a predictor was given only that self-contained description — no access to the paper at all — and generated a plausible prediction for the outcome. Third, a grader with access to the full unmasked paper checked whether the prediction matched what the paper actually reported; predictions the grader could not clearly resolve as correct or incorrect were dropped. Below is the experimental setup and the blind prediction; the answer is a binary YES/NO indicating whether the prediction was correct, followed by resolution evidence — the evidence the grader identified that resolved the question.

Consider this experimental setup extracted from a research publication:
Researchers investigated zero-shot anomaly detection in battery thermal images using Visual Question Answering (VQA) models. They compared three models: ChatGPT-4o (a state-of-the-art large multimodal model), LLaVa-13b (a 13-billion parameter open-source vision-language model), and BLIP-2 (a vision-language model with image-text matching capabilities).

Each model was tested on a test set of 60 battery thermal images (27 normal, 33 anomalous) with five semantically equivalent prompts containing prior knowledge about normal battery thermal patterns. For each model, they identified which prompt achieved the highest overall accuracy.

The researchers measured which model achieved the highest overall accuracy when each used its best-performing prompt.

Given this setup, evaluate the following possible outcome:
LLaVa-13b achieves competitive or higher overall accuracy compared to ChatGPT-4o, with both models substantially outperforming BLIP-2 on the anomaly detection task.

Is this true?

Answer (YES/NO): NO